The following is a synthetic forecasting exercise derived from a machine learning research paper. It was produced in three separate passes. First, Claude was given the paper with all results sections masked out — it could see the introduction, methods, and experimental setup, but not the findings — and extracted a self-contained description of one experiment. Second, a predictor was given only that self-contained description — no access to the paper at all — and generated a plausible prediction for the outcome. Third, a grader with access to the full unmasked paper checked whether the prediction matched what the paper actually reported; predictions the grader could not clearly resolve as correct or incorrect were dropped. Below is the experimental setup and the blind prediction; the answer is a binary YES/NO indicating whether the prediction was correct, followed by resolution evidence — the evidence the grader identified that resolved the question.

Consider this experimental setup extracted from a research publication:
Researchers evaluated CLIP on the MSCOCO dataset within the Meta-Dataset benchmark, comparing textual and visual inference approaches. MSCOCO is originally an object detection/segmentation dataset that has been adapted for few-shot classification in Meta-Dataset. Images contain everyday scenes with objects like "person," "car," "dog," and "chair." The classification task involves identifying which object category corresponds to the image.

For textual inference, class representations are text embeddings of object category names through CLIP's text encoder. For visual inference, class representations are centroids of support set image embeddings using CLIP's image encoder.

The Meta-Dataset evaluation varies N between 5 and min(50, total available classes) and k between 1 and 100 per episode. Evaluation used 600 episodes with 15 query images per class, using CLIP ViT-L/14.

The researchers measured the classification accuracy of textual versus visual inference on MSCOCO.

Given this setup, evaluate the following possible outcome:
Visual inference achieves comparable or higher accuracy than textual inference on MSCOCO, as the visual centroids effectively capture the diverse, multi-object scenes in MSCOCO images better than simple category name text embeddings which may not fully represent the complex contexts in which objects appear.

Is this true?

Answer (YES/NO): NO